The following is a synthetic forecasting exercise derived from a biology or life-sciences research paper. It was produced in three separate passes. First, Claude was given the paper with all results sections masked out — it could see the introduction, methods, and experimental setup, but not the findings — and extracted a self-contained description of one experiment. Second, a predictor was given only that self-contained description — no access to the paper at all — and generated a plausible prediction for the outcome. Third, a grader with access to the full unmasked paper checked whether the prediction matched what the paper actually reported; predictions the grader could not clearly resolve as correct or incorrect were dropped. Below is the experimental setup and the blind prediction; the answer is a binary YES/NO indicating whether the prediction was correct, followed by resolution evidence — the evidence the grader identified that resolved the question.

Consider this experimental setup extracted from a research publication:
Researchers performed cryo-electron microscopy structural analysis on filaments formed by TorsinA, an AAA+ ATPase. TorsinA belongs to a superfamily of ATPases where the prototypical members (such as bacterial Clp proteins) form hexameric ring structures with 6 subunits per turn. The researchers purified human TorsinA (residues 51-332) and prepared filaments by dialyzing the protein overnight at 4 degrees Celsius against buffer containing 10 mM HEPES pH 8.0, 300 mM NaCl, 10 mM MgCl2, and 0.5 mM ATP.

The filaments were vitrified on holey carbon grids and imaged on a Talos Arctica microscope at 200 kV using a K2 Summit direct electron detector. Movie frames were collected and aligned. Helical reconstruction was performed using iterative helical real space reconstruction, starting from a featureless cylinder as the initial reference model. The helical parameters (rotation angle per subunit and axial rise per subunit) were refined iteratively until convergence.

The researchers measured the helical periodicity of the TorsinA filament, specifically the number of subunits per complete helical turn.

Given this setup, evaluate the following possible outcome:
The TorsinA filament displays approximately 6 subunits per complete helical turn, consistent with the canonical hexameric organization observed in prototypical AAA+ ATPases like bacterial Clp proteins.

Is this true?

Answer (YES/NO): NO